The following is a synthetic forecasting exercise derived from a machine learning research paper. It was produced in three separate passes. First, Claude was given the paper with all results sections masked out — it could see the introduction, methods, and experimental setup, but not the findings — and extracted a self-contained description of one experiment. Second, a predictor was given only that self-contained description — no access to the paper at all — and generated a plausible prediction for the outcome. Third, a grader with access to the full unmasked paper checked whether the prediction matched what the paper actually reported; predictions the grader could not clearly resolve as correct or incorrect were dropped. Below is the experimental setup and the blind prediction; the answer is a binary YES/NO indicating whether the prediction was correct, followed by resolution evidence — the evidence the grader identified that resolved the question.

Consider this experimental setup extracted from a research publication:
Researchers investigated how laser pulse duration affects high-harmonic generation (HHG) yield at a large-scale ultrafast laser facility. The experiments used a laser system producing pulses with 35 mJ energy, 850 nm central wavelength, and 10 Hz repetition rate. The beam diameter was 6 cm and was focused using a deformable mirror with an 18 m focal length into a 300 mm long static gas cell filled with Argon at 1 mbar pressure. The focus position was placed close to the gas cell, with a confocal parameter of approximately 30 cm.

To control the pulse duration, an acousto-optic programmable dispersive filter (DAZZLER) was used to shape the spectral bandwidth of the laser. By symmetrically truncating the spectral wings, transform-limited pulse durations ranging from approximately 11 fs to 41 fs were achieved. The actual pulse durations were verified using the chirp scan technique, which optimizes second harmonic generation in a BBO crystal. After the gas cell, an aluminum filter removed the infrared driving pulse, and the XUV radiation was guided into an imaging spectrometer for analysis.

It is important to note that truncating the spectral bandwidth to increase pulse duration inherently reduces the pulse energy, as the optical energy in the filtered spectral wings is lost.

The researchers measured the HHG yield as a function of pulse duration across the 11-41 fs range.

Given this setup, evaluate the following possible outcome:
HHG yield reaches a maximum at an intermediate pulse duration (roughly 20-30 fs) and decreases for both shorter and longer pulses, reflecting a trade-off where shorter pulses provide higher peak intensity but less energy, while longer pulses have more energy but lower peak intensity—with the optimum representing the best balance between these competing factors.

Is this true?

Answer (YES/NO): NO